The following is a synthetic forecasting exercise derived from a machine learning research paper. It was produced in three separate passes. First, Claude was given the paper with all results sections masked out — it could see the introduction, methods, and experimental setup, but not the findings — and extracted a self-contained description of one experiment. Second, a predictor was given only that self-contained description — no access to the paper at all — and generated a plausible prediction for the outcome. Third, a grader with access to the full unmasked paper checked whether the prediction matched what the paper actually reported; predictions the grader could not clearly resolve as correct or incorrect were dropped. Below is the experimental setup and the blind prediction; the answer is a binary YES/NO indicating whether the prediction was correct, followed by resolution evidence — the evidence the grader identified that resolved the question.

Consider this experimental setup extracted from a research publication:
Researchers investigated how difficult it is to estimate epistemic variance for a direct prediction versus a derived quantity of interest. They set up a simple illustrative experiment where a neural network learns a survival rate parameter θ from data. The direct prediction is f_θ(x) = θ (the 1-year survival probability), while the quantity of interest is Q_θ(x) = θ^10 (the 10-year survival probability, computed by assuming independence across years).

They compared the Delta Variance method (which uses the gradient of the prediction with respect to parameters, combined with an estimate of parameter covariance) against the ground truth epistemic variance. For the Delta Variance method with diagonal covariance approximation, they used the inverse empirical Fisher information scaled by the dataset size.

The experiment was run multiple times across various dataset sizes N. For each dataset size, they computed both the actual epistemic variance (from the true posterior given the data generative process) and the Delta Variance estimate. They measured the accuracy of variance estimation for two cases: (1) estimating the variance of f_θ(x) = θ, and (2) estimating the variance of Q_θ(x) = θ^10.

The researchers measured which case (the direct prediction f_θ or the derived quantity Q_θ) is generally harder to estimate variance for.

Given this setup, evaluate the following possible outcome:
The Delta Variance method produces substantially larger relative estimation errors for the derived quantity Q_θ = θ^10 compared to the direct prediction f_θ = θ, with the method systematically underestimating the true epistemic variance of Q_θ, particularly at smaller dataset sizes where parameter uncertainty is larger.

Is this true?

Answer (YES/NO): NO